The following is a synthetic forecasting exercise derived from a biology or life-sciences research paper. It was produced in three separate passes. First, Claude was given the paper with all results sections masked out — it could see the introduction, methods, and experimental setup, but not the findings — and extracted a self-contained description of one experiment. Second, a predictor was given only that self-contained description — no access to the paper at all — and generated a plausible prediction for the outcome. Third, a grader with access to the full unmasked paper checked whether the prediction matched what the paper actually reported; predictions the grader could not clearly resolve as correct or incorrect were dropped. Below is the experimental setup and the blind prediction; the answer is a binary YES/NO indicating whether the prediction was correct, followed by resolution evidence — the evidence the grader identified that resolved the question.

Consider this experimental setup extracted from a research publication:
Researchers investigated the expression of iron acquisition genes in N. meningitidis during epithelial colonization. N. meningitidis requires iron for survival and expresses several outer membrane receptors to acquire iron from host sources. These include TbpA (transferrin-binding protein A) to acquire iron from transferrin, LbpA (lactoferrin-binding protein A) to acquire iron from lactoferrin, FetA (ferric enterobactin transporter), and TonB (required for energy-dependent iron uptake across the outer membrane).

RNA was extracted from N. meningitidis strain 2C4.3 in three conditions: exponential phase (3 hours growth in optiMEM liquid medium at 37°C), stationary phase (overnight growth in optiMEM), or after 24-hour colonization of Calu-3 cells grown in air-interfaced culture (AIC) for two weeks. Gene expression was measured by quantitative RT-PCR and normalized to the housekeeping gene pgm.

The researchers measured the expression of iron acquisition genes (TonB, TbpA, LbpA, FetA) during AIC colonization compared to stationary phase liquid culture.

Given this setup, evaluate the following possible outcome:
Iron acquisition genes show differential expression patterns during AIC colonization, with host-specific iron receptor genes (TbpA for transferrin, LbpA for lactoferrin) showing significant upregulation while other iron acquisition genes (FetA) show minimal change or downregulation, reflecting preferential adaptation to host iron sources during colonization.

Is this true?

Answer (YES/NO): NO